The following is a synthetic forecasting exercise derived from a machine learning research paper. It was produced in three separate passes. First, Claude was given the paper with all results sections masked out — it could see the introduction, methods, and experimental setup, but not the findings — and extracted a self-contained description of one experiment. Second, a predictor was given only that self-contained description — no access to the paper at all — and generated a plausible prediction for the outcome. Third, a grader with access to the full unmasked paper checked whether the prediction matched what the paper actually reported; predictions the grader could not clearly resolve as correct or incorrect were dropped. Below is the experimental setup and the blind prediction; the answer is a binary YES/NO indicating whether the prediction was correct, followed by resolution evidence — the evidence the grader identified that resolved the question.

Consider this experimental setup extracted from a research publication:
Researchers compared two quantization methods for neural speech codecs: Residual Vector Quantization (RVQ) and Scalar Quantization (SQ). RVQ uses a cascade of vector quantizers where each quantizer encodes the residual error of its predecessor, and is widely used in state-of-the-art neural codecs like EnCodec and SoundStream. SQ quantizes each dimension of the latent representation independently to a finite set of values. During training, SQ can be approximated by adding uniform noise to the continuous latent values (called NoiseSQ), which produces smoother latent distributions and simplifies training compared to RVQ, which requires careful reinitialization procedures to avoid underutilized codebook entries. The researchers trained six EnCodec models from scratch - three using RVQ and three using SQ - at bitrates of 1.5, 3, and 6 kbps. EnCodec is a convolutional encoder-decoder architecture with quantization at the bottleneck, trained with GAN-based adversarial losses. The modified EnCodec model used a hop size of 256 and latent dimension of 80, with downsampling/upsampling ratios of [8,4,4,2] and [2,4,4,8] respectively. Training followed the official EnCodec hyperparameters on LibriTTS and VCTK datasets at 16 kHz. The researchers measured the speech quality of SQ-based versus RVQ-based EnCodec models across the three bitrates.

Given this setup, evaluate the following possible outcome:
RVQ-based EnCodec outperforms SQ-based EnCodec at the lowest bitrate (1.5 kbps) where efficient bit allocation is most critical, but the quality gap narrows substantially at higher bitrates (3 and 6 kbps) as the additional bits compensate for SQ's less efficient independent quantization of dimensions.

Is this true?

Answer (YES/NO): NO